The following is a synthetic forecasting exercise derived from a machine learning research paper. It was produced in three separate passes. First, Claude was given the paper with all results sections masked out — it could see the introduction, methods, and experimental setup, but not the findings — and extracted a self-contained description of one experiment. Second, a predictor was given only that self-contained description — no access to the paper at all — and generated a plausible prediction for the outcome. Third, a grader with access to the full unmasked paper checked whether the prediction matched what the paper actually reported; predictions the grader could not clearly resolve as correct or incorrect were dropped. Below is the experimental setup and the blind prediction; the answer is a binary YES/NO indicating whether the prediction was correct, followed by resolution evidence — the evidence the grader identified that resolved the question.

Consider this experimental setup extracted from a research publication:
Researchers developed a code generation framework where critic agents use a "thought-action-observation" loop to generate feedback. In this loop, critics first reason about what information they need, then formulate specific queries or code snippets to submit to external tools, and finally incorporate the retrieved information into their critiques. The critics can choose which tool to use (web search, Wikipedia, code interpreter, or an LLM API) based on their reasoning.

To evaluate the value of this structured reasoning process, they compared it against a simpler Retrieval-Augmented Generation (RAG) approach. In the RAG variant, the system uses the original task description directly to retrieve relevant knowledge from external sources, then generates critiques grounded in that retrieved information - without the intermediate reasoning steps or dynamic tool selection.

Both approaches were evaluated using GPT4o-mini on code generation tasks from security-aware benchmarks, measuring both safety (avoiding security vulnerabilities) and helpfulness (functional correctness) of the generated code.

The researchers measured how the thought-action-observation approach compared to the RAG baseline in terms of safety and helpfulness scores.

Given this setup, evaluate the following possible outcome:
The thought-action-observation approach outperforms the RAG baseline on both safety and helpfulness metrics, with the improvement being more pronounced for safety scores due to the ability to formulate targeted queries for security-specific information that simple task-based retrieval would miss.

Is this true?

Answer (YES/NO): NO